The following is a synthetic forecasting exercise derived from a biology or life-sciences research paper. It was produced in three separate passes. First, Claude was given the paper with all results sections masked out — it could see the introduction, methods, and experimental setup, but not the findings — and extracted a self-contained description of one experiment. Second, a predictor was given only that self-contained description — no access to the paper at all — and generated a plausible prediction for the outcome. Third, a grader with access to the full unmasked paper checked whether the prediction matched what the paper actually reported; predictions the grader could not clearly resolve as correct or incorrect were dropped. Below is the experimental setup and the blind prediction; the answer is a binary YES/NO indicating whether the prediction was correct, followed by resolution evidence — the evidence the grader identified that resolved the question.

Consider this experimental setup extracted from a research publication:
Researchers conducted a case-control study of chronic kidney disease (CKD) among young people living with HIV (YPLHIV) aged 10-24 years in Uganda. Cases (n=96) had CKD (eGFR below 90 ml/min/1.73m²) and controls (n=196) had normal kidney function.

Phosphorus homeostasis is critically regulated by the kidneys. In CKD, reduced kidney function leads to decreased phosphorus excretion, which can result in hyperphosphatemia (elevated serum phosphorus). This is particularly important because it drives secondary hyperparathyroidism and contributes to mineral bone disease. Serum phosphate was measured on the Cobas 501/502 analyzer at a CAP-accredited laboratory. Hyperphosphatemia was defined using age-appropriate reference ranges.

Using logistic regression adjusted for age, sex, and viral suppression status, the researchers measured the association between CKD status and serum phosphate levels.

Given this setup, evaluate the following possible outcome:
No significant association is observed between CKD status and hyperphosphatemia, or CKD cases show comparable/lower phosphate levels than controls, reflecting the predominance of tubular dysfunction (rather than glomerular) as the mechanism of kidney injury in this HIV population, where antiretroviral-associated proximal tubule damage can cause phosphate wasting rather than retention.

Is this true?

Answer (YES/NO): NO